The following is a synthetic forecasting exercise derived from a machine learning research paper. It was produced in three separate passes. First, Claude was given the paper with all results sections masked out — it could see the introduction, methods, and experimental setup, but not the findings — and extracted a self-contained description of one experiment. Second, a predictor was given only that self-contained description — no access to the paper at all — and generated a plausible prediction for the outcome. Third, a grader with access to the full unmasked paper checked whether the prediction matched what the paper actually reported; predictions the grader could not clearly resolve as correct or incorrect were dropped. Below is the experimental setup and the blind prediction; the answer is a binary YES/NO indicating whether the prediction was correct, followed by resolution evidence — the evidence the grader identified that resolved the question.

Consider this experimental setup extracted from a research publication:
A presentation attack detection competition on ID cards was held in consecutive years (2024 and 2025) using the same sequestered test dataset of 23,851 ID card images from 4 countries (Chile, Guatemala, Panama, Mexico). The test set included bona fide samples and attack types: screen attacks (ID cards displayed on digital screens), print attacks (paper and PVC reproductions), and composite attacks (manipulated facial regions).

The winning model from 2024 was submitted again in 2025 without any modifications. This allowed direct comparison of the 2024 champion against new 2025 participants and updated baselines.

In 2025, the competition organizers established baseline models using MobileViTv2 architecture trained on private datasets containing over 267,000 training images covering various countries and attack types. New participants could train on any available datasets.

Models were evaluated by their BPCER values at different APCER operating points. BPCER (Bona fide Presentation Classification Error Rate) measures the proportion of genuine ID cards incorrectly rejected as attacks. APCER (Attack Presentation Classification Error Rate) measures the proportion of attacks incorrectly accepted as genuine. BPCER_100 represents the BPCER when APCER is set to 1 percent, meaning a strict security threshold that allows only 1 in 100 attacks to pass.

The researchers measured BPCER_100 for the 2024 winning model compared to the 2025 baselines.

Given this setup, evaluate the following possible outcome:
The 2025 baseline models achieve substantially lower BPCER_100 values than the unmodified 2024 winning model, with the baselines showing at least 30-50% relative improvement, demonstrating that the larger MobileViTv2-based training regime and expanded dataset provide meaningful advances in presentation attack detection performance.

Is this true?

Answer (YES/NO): YES